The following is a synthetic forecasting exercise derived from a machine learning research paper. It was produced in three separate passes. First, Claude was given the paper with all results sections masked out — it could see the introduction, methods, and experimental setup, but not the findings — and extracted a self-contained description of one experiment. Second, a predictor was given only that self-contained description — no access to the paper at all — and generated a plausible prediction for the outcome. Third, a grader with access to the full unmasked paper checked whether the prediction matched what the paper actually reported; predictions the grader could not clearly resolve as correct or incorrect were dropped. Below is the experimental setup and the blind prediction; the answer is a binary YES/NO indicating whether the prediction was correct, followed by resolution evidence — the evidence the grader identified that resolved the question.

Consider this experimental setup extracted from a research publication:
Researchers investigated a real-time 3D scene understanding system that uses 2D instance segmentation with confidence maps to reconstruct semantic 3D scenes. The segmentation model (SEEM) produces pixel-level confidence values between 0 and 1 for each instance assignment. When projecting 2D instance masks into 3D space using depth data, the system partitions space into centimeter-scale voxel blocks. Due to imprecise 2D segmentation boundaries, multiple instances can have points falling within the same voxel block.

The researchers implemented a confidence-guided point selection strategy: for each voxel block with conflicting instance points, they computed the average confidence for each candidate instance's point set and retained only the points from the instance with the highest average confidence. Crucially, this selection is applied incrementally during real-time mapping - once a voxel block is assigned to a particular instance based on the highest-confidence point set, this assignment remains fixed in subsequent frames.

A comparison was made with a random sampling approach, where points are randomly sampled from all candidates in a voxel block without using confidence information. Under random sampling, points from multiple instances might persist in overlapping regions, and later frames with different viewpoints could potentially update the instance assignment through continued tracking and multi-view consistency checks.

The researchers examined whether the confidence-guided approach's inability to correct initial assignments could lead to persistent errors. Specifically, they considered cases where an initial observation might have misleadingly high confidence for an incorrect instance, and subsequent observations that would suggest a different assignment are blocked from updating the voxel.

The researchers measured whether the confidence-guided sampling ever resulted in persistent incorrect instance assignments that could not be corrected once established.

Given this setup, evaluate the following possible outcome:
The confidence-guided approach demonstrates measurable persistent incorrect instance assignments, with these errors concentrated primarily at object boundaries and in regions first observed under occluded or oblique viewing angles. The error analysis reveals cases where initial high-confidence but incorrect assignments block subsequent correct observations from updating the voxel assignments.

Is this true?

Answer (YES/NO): NO